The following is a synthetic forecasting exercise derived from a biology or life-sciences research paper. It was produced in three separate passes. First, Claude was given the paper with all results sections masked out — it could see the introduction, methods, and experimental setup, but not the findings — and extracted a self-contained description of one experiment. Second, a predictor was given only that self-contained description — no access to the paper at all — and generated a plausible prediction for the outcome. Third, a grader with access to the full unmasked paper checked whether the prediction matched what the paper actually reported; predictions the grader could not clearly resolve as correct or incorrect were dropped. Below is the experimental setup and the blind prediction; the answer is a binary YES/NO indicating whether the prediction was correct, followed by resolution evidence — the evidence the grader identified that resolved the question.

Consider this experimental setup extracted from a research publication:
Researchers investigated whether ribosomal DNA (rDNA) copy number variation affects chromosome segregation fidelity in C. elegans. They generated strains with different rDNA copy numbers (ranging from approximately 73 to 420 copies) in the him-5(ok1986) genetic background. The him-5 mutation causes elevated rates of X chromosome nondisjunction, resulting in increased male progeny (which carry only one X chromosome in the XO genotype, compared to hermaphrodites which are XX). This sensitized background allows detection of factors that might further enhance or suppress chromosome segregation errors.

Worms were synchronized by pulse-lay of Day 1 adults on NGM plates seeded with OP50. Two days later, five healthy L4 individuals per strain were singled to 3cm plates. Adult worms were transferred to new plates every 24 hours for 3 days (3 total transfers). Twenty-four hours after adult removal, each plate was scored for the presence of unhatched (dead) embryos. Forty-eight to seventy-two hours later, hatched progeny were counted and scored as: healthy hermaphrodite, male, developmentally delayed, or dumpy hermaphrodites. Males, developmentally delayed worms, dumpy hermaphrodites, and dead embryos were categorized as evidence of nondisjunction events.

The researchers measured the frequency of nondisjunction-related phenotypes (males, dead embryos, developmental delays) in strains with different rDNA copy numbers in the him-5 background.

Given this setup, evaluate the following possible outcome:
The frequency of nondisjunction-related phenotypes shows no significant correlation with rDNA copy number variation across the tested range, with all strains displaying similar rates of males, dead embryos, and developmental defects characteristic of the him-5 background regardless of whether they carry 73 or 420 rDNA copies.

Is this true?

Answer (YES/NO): YES